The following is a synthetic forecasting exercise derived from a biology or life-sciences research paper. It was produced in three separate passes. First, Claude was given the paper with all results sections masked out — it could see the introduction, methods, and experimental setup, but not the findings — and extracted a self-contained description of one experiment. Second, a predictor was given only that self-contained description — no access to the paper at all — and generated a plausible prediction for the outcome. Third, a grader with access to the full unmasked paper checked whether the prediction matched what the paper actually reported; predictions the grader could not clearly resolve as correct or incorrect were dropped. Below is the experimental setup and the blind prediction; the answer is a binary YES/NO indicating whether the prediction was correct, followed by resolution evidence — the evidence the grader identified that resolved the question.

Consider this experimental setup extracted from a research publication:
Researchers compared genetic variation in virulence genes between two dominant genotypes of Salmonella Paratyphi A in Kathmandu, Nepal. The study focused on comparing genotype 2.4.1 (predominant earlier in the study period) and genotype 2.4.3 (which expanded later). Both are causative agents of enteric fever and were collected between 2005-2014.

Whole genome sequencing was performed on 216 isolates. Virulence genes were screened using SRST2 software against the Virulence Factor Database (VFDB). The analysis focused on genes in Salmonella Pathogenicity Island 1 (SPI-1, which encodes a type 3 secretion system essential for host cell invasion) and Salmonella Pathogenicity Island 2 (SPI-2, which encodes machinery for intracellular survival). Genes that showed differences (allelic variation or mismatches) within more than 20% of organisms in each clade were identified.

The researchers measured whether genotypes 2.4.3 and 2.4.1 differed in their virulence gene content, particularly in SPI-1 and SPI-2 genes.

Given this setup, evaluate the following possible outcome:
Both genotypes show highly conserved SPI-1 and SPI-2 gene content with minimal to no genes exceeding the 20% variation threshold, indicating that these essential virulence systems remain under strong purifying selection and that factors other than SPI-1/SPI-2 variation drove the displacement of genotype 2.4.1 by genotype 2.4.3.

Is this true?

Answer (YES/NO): NO